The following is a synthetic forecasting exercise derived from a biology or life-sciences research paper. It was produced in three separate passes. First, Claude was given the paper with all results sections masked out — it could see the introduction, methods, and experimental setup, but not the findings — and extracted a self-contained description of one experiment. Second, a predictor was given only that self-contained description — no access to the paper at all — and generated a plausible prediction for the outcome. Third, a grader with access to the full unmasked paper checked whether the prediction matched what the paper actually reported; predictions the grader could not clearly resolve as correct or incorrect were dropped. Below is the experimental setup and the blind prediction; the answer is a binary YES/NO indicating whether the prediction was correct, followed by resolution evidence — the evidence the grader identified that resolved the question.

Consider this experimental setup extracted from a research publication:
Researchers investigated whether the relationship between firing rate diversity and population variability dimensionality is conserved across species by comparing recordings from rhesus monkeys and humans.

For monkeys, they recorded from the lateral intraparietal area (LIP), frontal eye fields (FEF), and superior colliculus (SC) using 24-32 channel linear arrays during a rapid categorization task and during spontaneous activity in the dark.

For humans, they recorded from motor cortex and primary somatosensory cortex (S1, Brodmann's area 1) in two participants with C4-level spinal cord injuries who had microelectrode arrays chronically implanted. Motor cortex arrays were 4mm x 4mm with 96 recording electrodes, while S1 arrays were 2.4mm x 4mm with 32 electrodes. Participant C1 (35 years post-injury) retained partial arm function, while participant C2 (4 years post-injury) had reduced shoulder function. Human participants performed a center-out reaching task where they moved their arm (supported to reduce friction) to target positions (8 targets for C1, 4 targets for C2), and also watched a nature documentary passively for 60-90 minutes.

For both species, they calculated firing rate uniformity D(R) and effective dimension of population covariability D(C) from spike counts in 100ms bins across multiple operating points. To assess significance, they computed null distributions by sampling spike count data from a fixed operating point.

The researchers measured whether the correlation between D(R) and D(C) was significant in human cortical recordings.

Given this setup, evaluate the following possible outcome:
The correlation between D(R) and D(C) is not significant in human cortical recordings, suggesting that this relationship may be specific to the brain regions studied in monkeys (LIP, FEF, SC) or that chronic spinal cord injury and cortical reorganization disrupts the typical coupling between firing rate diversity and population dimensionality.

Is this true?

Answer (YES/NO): NO